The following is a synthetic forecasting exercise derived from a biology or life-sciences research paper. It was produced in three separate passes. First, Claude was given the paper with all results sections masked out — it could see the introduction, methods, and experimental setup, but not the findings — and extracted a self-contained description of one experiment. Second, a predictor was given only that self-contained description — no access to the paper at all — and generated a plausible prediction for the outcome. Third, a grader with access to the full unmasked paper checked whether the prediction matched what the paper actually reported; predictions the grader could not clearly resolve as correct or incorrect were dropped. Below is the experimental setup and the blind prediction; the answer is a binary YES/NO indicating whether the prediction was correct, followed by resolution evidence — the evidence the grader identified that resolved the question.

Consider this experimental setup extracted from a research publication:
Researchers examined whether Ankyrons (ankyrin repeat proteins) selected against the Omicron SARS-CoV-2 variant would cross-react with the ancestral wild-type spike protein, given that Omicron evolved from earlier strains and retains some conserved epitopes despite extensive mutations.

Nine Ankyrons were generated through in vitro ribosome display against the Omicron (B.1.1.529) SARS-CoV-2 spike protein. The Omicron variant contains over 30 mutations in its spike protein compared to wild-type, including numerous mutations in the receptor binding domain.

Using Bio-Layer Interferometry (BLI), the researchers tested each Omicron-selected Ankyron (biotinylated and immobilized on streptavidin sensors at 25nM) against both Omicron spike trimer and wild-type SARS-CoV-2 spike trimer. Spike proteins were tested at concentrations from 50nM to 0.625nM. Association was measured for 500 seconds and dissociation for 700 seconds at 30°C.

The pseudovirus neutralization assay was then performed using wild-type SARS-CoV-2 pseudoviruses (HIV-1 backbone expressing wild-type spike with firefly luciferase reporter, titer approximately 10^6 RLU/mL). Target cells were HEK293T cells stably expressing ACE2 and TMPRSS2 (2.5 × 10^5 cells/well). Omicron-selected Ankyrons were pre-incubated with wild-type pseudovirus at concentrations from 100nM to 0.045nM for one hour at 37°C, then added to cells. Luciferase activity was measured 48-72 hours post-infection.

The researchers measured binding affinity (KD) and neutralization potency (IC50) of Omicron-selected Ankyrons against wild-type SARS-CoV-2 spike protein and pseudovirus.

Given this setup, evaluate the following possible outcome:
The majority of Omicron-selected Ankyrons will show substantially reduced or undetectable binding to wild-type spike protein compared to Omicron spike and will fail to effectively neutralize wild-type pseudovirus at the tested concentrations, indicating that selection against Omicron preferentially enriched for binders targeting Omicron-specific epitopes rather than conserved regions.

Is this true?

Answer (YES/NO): YES